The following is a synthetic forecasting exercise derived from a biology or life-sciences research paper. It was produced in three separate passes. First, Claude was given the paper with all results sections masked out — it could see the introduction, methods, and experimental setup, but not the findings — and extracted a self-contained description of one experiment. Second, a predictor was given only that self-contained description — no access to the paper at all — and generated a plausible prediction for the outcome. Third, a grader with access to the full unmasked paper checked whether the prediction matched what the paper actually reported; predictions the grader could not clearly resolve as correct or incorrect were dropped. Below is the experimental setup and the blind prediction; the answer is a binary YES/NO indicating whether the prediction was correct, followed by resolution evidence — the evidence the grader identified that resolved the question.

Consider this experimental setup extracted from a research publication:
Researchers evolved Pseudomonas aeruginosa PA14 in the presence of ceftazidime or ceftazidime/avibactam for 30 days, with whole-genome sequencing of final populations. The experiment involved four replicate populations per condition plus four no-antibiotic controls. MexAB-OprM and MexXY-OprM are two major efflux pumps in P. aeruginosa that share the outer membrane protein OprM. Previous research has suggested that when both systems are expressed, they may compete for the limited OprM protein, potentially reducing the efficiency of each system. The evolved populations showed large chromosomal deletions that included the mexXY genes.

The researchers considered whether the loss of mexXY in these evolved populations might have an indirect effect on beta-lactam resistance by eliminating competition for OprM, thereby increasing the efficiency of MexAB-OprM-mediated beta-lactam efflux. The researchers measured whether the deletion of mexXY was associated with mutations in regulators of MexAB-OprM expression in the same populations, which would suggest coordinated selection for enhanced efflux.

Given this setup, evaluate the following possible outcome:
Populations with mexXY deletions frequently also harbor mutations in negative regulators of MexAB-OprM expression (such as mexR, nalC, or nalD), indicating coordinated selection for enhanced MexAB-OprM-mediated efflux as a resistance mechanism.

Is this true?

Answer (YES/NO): YES